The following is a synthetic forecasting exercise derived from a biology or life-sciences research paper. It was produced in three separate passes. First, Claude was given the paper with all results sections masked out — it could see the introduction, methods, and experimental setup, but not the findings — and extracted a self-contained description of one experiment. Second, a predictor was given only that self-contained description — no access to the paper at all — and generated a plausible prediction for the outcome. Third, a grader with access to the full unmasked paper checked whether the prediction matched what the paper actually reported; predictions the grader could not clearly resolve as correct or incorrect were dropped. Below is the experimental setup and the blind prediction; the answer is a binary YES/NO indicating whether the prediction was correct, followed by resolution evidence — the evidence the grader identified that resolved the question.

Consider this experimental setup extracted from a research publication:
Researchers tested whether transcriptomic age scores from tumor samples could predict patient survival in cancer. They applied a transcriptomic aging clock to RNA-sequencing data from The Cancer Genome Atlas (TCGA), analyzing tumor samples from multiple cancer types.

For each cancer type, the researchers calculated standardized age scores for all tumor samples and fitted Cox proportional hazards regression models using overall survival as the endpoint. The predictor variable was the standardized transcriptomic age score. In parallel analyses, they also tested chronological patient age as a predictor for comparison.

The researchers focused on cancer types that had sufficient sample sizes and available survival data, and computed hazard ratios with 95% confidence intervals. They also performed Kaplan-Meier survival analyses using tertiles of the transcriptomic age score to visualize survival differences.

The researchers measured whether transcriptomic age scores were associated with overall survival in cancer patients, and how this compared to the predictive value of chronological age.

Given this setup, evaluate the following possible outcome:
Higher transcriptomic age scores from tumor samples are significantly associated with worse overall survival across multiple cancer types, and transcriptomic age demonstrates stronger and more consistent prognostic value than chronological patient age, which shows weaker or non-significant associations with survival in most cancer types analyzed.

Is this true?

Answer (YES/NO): NO